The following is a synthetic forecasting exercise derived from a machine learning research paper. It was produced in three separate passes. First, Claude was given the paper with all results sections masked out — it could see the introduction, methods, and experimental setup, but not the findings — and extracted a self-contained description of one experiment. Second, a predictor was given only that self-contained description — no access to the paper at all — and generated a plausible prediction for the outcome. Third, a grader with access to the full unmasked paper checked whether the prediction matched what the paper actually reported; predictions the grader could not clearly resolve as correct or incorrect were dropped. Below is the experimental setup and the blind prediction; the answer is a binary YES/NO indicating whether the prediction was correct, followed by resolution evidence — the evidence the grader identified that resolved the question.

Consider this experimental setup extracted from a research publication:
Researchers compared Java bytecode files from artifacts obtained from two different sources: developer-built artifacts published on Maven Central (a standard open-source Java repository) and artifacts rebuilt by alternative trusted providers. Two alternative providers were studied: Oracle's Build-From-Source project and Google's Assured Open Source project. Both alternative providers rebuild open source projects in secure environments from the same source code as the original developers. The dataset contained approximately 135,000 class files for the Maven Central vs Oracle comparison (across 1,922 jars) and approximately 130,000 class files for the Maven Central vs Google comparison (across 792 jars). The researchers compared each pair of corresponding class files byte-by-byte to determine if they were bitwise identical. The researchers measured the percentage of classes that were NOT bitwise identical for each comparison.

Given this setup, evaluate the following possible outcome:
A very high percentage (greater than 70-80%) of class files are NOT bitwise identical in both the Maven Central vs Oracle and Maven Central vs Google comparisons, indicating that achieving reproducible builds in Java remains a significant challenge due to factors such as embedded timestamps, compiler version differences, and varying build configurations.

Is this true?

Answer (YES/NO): NO